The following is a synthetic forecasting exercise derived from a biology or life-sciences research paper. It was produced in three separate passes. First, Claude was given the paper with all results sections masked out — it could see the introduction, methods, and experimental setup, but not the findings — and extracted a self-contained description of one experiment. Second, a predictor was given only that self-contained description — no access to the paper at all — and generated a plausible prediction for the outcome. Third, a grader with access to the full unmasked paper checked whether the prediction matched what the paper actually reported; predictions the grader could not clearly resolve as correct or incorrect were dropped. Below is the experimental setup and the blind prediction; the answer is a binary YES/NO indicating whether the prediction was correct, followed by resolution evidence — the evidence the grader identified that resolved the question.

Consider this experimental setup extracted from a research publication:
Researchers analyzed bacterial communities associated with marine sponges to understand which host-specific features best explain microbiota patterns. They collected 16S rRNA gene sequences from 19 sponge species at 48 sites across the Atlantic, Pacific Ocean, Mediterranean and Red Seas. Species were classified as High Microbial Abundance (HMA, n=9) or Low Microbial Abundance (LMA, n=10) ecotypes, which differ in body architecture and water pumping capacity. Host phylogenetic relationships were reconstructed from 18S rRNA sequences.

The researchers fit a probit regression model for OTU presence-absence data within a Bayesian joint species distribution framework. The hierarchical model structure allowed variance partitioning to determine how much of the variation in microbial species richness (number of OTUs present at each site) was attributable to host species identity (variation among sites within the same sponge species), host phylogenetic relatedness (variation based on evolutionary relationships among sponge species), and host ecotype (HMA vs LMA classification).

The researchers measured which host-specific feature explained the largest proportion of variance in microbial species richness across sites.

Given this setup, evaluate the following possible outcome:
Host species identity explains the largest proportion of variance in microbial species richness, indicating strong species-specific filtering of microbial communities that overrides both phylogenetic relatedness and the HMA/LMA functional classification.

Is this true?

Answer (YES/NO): NO